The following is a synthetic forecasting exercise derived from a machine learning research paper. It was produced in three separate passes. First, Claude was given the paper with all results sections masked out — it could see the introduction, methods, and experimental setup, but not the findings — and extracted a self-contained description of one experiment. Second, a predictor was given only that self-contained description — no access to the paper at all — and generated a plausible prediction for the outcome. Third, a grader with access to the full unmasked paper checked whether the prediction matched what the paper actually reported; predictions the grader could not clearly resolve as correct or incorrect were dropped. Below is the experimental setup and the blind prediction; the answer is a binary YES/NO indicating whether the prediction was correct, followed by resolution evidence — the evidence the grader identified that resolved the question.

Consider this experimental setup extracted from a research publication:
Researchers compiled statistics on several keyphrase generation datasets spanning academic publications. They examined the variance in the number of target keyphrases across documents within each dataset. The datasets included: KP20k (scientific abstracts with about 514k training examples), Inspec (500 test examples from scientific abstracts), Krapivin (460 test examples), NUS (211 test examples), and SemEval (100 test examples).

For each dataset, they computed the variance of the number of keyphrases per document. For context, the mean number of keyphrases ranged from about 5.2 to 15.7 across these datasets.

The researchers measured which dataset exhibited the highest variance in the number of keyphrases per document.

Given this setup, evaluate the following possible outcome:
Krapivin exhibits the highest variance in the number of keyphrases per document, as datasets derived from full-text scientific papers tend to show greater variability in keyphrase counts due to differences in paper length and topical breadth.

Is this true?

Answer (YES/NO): NO